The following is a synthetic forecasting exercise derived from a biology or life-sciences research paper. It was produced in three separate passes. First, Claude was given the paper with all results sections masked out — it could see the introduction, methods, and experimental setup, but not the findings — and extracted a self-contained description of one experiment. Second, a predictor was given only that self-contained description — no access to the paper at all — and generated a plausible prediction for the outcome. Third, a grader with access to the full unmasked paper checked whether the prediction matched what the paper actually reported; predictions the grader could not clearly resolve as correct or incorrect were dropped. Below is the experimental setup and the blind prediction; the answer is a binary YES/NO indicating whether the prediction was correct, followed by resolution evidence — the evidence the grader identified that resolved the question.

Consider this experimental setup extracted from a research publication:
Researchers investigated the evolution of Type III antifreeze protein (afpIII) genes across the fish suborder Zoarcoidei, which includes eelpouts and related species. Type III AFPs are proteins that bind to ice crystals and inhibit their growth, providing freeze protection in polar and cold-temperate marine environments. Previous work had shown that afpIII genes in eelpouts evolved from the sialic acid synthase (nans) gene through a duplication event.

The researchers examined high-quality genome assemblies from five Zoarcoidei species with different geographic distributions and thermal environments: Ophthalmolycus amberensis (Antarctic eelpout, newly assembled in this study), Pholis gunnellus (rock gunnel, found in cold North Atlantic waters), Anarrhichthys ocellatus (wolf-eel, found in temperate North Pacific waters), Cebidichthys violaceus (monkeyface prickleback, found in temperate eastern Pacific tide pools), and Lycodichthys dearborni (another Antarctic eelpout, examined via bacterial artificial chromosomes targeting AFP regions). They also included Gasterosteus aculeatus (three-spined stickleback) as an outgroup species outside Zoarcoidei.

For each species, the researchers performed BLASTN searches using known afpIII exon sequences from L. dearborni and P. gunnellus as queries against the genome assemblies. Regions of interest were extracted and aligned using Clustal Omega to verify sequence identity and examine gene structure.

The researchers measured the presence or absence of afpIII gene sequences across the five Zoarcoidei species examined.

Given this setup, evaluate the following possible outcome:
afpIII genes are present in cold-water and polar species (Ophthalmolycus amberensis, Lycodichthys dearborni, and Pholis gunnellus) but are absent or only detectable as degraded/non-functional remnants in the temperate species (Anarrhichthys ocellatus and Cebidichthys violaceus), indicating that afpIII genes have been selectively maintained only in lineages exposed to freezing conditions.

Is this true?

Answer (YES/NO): NO